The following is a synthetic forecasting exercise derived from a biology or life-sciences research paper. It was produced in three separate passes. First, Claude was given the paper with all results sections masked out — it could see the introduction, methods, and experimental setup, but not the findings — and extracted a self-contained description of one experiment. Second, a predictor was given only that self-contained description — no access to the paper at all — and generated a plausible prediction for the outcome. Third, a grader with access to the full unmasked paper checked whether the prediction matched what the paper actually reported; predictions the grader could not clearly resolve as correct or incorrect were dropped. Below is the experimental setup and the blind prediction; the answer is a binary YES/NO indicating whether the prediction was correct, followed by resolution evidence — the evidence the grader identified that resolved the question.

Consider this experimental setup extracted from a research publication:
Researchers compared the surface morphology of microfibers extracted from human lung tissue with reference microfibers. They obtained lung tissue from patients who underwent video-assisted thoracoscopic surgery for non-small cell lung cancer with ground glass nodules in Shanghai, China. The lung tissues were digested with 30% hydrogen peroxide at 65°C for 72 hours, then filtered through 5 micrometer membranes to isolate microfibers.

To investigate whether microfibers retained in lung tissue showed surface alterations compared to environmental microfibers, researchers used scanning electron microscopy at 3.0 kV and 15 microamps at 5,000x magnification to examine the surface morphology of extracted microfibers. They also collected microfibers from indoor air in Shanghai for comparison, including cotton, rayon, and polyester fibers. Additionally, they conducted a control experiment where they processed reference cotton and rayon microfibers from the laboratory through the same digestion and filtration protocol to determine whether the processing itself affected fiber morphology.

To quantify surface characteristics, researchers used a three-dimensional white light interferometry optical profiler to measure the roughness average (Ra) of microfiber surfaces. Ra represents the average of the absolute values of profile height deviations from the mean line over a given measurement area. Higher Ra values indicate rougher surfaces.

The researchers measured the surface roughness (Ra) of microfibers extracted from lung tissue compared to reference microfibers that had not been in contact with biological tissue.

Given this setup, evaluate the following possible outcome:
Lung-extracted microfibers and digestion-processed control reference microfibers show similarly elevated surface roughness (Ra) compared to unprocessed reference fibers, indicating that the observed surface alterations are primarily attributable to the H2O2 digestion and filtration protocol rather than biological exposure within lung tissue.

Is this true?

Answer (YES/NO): NO